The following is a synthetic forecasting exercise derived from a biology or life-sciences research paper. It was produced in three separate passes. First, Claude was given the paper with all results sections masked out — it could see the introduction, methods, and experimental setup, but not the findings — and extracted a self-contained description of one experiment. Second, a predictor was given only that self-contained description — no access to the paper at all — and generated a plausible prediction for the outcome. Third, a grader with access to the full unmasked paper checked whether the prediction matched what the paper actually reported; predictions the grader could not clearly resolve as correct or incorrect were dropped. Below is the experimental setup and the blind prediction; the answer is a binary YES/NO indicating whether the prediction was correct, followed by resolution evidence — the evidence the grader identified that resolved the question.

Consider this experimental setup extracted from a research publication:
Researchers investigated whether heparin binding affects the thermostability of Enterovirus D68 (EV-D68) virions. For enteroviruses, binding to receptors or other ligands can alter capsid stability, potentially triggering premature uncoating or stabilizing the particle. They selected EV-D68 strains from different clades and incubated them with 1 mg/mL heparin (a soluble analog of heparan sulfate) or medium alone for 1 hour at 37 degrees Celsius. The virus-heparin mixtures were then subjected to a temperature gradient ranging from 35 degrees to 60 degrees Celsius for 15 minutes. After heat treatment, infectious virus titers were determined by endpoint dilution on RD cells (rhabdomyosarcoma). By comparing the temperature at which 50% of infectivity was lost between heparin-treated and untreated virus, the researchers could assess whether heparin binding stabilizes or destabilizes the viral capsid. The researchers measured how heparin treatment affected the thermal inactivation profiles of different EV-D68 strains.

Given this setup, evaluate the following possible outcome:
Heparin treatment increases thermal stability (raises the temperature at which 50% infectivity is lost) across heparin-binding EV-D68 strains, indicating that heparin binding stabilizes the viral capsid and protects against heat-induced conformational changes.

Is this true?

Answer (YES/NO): YES